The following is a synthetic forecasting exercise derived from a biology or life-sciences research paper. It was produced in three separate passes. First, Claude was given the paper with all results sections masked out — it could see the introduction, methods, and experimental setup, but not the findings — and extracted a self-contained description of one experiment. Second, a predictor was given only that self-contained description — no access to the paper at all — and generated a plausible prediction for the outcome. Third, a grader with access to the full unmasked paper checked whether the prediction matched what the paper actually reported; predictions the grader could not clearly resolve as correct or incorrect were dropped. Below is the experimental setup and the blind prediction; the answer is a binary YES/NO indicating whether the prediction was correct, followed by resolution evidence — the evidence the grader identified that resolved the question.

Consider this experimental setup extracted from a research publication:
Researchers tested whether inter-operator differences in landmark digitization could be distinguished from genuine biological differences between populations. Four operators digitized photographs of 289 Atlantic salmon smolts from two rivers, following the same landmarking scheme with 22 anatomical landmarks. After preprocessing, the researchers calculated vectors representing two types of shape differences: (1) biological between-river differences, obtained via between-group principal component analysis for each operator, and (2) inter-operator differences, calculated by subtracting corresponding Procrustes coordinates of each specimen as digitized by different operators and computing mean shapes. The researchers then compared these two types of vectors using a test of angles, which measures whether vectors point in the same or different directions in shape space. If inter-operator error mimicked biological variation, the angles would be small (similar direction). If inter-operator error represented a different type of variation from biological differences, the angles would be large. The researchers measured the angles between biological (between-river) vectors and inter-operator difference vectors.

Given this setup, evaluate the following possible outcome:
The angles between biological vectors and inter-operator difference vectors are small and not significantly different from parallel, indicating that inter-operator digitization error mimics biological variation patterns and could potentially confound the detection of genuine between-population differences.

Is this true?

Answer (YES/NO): NO